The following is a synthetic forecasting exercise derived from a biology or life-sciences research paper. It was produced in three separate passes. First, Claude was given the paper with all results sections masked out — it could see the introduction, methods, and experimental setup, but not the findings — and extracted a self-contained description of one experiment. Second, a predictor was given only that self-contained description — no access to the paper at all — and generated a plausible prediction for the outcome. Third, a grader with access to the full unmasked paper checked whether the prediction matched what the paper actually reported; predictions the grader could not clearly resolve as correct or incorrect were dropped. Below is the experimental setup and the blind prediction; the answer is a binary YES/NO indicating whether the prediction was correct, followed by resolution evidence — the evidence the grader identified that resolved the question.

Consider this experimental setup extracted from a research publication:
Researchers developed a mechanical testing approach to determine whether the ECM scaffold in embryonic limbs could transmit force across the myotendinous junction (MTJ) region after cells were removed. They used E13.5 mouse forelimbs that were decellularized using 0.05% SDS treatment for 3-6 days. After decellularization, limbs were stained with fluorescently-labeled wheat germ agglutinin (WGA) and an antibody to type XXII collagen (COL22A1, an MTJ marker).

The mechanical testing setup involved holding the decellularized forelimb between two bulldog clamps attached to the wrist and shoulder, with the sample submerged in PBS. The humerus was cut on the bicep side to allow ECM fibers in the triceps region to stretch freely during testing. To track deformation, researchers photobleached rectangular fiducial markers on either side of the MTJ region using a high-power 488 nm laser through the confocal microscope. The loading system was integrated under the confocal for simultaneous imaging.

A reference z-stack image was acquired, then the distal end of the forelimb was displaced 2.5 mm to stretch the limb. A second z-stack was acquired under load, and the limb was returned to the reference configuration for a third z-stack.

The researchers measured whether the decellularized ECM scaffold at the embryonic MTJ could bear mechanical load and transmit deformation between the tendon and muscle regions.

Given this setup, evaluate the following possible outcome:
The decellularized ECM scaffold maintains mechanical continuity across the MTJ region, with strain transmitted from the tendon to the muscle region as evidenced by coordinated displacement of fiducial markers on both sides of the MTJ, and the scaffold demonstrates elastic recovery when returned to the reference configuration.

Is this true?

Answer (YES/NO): YES